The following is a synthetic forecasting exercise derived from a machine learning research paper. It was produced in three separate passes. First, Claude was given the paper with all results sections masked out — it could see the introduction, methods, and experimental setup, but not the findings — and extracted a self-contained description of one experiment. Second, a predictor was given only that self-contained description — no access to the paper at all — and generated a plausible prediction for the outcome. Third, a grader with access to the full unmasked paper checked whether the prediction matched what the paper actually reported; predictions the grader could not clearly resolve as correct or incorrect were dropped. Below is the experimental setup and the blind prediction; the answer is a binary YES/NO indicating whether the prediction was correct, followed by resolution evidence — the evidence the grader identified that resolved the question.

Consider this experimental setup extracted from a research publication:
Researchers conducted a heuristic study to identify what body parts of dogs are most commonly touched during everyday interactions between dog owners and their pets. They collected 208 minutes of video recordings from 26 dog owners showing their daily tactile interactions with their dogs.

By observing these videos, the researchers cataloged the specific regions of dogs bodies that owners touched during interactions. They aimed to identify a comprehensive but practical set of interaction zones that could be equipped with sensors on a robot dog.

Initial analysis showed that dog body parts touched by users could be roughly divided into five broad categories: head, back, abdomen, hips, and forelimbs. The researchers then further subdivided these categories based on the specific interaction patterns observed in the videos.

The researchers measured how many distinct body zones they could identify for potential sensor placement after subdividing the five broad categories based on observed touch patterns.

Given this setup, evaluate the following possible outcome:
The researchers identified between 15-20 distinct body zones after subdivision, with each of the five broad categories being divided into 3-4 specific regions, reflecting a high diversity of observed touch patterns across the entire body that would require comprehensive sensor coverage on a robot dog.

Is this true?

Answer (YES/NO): NO